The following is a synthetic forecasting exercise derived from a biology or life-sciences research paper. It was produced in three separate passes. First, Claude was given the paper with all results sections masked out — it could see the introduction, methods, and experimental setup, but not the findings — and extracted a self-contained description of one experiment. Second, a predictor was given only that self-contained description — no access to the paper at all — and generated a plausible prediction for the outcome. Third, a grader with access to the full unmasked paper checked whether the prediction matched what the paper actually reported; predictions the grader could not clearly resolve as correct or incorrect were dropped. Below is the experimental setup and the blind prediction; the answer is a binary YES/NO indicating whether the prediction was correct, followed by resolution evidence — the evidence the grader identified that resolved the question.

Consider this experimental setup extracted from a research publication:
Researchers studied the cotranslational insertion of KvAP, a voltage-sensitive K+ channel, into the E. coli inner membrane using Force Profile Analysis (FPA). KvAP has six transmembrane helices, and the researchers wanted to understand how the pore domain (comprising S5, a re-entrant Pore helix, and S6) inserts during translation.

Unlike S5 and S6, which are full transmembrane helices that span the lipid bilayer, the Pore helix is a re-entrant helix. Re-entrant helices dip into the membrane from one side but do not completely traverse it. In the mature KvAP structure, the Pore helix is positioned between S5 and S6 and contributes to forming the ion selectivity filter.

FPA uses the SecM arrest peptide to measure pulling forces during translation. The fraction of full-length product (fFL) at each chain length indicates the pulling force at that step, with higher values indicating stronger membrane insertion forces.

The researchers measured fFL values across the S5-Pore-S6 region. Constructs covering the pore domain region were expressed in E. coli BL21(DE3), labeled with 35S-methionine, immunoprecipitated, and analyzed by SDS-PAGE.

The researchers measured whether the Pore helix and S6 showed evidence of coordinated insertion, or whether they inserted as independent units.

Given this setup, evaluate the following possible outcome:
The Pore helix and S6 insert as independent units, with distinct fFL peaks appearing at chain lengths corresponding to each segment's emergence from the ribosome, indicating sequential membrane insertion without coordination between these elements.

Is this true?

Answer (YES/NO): YES